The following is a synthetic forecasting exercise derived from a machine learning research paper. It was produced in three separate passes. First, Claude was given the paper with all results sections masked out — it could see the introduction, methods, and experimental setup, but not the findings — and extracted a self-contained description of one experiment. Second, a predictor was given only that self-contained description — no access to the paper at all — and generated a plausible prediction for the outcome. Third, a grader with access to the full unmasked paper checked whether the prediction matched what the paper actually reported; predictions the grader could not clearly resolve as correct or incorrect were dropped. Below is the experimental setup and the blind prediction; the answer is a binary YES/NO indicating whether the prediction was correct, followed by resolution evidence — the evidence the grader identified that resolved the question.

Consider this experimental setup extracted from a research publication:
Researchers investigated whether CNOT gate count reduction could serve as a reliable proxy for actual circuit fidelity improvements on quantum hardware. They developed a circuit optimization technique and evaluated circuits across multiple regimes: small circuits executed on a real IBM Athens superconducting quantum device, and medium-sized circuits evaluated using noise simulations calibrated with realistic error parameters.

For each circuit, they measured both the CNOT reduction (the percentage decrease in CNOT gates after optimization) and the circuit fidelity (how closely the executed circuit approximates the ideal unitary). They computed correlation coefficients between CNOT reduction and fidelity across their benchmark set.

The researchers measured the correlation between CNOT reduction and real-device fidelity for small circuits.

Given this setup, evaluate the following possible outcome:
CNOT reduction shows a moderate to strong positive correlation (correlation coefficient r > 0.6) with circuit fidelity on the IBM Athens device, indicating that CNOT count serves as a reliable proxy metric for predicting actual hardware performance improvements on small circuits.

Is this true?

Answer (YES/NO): YES